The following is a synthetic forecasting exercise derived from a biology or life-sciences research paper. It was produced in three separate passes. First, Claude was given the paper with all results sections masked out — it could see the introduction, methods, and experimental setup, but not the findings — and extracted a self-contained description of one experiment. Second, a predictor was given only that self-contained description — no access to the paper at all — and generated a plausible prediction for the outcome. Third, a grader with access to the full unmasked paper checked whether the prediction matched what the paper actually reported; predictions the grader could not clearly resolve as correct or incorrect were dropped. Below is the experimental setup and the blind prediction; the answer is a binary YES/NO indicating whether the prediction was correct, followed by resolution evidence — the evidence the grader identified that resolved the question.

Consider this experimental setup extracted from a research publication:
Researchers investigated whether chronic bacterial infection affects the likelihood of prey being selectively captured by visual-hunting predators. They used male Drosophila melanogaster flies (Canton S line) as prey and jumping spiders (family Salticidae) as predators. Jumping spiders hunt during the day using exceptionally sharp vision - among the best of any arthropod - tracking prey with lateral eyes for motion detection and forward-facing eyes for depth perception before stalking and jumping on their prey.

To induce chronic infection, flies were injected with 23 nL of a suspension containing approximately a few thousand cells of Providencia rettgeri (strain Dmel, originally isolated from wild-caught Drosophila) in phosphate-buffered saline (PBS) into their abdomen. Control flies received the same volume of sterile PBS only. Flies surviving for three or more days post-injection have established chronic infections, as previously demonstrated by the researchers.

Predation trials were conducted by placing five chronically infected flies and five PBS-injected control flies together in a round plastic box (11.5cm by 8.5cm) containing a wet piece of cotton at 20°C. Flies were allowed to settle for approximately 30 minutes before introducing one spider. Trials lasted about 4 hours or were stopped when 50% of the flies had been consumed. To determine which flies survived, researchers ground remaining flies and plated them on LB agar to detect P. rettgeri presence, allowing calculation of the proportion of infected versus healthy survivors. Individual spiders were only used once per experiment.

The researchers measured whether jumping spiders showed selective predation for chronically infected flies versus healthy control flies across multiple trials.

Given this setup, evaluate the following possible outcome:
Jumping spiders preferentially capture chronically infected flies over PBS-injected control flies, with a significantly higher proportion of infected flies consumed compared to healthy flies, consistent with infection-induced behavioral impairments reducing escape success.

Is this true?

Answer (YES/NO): NO